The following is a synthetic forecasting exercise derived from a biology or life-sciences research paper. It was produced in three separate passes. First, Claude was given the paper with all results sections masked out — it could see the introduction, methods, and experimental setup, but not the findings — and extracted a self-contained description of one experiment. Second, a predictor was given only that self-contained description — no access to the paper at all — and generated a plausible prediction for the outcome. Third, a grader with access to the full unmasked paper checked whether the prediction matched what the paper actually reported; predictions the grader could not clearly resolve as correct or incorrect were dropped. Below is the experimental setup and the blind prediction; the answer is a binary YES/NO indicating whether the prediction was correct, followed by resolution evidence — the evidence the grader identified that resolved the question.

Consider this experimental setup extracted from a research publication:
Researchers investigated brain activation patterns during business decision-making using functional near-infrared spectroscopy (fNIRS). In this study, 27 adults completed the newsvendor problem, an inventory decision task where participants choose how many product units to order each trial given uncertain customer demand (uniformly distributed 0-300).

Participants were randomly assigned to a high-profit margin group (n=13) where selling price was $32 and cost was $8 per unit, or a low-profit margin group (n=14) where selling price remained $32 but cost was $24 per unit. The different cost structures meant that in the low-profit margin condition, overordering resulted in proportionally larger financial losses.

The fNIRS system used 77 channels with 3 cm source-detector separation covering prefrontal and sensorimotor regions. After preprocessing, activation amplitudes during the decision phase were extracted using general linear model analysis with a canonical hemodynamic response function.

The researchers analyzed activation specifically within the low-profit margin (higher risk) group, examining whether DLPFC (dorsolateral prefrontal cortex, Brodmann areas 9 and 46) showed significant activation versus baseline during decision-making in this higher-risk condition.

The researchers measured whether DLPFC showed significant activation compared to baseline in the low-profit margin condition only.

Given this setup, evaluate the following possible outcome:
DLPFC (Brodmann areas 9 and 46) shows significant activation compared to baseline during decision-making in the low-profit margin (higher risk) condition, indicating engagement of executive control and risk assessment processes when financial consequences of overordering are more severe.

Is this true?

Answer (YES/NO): YES